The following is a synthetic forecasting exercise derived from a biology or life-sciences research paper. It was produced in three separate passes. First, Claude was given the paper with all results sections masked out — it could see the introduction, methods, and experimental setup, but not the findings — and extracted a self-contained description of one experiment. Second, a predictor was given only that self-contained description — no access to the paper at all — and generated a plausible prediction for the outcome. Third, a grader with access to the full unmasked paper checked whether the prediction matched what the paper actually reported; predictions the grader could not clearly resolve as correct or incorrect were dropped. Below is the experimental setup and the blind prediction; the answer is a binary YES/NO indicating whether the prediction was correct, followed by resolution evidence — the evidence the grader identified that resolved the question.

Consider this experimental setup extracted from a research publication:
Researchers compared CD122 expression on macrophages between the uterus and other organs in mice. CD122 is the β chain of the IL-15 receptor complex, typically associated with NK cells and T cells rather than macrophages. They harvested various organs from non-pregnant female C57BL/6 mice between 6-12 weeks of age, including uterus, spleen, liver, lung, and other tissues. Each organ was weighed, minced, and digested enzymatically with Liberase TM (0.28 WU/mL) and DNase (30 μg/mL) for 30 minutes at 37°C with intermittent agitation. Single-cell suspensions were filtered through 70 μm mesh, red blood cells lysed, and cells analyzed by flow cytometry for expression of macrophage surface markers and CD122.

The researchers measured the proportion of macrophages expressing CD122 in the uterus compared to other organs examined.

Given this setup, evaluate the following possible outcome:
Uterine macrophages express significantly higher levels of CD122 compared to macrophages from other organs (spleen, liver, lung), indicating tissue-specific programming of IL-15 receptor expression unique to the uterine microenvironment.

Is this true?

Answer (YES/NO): YES